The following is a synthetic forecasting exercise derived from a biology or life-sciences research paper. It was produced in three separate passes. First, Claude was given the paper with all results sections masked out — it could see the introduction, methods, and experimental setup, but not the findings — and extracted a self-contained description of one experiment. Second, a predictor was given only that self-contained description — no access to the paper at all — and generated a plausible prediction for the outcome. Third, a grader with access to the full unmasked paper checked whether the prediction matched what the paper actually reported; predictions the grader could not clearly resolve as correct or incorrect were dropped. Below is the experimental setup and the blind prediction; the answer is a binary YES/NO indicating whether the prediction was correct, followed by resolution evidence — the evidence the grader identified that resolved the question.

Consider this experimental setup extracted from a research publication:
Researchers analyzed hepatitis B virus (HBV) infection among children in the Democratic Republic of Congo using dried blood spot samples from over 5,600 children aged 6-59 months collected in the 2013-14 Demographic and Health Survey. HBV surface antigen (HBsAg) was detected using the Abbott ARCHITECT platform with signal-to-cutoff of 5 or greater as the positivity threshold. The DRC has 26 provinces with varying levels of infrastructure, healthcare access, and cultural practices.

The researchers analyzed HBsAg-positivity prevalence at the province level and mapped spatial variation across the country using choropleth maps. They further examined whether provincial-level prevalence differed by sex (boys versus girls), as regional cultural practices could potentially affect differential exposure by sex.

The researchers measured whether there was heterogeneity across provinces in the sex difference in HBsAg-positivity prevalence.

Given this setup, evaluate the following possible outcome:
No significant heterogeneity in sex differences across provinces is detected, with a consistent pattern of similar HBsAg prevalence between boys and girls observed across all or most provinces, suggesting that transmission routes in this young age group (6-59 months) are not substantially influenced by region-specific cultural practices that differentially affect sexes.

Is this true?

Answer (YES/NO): NO